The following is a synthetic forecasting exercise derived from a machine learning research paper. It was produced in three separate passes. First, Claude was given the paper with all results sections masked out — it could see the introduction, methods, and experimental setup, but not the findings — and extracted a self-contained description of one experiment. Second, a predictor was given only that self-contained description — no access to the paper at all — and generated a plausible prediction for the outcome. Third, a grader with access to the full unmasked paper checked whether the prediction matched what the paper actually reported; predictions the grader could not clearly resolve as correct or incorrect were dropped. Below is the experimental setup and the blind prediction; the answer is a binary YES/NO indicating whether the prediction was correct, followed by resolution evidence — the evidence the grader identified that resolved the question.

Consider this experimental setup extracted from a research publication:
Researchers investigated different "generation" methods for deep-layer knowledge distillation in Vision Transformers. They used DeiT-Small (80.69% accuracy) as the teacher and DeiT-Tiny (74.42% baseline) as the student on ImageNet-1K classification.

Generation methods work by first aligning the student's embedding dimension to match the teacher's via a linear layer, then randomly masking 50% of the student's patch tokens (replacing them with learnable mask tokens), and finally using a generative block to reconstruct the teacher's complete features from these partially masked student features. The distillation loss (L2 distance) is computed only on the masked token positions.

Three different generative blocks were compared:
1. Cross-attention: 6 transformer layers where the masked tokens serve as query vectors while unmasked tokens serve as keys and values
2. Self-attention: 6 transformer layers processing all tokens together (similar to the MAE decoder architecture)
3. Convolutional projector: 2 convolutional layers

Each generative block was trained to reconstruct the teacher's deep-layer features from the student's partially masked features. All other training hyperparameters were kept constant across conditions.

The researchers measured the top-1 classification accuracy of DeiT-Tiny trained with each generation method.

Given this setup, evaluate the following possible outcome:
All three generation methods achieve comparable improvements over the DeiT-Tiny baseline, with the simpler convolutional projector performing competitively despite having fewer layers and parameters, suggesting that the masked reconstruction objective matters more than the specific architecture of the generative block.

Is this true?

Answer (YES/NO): NO